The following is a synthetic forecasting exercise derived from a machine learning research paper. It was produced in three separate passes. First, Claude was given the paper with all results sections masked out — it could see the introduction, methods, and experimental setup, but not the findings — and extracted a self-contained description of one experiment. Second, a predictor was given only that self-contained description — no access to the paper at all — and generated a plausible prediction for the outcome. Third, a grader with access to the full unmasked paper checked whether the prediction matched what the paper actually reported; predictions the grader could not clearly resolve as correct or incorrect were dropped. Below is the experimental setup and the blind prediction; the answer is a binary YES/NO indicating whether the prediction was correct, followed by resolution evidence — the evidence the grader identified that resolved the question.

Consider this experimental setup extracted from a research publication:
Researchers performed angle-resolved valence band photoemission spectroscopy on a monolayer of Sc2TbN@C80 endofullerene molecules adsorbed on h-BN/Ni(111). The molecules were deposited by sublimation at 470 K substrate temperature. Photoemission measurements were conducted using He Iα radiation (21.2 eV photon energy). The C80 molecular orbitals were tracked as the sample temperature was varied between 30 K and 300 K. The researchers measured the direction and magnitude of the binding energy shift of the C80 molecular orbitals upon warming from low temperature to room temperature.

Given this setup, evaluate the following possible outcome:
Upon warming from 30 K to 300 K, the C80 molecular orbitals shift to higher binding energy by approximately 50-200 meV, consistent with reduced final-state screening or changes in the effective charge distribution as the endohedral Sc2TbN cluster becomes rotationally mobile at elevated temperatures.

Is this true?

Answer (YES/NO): NO